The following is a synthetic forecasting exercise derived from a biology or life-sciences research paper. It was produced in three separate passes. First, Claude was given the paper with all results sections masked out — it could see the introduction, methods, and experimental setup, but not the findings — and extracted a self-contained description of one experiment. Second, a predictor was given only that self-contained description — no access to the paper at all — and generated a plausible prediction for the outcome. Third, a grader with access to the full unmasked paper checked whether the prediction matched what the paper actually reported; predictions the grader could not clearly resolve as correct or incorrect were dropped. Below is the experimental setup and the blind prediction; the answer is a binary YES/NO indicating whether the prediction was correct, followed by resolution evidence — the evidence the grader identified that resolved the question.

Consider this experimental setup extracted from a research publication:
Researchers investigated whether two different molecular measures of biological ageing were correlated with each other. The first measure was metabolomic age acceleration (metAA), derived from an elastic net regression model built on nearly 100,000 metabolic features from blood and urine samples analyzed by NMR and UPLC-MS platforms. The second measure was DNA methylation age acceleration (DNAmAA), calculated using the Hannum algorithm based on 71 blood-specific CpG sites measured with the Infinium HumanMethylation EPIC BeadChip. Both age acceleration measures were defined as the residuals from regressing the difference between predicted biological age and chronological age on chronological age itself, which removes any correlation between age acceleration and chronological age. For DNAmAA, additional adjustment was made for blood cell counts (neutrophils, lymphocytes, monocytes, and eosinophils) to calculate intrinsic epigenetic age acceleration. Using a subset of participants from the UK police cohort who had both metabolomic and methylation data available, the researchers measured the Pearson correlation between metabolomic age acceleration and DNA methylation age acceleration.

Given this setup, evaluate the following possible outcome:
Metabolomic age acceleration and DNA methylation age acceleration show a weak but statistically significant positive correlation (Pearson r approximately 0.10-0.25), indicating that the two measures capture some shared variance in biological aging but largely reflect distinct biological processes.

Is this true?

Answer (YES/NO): NO